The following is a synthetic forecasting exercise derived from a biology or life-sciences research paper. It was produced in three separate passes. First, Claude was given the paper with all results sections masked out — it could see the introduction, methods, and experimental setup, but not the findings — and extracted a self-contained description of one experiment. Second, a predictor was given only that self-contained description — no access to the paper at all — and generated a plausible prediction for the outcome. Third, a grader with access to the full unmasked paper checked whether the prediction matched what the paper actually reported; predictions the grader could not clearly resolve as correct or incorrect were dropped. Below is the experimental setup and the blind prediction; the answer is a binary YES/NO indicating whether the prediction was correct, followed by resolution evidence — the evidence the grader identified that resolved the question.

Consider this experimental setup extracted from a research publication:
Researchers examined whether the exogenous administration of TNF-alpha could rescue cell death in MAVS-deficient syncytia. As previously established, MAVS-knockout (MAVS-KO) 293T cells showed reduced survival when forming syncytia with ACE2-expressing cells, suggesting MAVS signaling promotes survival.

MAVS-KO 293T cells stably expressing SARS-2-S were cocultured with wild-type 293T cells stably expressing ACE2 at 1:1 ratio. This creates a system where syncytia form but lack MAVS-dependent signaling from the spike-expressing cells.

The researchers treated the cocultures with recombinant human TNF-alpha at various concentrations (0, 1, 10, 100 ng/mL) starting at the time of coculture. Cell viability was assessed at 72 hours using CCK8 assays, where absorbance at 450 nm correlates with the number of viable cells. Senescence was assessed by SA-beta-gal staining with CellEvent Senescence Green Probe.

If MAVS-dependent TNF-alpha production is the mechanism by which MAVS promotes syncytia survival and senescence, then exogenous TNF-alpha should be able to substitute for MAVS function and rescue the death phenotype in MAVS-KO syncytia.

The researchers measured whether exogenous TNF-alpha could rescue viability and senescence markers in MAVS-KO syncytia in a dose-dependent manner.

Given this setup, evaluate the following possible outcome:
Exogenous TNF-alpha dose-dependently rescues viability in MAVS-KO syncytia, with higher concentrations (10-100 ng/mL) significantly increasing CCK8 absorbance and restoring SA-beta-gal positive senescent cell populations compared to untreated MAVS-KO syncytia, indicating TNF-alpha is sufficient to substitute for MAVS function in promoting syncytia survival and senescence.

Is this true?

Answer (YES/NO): YES